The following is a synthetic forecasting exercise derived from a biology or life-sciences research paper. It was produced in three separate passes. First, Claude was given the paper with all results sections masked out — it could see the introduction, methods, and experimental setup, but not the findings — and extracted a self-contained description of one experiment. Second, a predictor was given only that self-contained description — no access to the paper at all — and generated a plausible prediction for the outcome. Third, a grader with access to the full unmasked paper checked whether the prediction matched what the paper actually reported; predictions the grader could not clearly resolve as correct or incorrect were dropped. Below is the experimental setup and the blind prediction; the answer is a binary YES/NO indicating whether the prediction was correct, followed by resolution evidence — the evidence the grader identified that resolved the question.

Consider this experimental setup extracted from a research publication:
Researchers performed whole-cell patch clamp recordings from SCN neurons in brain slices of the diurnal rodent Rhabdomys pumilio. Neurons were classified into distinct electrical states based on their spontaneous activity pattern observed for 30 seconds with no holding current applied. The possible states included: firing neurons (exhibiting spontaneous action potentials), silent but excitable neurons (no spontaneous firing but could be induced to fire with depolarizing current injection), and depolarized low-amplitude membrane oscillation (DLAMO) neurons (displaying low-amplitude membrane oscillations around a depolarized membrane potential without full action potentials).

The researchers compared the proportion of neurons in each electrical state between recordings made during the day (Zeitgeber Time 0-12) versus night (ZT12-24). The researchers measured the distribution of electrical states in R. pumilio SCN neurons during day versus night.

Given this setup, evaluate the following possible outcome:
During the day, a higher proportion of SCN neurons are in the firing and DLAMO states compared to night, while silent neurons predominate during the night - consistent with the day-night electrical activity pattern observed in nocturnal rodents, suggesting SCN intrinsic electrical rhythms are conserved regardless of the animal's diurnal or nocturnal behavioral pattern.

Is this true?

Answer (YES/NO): YES